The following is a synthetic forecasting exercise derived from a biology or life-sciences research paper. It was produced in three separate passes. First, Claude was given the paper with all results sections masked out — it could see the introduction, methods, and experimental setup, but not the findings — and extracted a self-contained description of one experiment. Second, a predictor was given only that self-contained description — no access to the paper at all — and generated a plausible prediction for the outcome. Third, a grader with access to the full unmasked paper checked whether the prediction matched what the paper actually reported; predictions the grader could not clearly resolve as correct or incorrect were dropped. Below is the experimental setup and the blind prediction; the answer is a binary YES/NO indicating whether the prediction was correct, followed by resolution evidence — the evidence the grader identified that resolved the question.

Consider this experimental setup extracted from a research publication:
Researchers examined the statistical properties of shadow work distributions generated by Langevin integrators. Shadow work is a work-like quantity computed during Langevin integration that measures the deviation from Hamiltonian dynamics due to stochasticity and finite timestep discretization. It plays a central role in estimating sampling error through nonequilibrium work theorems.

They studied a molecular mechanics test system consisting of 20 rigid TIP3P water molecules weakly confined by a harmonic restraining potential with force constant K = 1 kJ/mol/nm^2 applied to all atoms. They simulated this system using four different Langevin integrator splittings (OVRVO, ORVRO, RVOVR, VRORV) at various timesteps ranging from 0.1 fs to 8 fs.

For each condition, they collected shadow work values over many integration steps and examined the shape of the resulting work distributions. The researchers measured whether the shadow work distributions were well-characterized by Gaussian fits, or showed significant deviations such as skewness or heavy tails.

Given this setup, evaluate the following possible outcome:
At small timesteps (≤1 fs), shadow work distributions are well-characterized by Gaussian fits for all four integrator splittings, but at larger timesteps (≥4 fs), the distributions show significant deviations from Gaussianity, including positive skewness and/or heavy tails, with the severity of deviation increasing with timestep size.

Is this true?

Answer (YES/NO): NO